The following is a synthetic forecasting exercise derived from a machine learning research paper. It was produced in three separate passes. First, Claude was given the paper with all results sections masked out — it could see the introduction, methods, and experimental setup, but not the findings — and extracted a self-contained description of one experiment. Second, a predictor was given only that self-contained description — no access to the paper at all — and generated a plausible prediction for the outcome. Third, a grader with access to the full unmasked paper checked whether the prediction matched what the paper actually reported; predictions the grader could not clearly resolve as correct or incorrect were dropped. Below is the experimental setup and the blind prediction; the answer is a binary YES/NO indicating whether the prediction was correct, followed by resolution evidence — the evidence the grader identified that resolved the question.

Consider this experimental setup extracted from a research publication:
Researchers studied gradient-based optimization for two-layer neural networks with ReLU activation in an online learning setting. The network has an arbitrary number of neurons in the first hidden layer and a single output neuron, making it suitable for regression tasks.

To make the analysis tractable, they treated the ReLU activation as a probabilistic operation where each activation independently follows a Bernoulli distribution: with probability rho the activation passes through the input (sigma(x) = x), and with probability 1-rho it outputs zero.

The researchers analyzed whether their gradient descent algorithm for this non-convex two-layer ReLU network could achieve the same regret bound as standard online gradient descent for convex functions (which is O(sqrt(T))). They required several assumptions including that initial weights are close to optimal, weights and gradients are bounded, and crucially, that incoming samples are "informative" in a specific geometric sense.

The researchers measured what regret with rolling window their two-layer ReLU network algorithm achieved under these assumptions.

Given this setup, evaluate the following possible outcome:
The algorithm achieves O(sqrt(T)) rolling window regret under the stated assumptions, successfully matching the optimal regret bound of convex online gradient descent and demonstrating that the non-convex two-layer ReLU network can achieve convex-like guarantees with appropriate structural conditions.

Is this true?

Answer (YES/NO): YES